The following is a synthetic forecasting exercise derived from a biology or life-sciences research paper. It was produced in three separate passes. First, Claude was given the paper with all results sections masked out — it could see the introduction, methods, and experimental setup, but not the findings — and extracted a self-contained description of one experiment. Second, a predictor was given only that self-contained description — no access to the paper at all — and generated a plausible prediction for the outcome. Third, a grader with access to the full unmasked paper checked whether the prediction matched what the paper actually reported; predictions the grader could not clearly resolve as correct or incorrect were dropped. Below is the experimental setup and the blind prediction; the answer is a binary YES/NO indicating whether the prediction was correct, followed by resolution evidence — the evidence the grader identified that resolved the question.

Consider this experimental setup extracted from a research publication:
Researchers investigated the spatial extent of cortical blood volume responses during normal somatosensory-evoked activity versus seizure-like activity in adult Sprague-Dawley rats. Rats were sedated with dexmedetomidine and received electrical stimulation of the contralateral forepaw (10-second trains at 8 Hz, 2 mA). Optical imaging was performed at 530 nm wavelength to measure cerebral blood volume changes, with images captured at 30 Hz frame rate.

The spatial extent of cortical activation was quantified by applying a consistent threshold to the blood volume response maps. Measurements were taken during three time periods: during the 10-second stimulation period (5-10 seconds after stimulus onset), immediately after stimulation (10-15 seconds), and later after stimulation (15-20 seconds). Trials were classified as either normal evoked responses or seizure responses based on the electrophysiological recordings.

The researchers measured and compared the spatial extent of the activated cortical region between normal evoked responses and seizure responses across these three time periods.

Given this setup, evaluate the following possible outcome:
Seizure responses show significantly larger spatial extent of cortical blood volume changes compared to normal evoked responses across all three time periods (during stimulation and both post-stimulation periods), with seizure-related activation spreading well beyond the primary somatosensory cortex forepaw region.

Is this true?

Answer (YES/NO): YES